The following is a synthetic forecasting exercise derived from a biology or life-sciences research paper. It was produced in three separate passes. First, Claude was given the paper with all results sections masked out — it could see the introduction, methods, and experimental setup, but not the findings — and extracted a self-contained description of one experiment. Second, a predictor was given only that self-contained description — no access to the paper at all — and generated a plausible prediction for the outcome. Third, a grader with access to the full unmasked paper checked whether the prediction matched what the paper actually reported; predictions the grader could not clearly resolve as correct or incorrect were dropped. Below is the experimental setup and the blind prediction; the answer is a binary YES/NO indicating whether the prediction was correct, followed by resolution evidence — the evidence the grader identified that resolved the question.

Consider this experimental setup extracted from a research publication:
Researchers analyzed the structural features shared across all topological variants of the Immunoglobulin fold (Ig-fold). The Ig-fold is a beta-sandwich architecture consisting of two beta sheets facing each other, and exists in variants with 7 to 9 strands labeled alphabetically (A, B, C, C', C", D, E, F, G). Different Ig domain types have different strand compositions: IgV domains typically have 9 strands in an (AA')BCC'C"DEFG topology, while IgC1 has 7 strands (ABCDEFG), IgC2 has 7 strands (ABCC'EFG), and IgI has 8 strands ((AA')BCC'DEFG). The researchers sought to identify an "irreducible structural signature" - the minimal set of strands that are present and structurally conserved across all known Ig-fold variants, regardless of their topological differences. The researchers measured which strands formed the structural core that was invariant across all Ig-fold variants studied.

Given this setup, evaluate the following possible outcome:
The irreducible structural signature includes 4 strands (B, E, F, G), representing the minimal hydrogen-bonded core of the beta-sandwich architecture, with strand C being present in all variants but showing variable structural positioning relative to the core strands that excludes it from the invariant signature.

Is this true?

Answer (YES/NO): NO